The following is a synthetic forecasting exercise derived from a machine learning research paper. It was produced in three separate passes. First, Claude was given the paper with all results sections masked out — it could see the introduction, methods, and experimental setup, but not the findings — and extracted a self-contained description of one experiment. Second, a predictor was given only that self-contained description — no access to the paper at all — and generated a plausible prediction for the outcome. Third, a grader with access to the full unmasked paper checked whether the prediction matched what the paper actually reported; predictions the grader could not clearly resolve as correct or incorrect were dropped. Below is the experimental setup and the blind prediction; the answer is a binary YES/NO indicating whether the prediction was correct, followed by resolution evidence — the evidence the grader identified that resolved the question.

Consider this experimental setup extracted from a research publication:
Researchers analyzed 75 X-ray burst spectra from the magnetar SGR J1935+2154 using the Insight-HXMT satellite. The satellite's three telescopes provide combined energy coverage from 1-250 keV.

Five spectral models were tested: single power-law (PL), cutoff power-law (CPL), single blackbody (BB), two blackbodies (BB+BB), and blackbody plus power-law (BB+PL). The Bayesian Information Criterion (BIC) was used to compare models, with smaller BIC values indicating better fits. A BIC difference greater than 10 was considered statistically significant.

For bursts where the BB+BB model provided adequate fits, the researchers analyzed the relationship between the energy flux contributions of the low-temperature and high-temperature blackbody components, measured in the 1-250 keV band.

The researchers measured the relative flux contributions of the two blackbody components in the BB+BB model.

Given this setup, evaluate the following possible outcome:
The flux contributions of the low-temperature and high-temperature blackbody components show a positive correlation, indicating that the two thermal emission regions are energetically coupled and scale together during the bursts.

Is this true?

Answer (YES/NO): YES